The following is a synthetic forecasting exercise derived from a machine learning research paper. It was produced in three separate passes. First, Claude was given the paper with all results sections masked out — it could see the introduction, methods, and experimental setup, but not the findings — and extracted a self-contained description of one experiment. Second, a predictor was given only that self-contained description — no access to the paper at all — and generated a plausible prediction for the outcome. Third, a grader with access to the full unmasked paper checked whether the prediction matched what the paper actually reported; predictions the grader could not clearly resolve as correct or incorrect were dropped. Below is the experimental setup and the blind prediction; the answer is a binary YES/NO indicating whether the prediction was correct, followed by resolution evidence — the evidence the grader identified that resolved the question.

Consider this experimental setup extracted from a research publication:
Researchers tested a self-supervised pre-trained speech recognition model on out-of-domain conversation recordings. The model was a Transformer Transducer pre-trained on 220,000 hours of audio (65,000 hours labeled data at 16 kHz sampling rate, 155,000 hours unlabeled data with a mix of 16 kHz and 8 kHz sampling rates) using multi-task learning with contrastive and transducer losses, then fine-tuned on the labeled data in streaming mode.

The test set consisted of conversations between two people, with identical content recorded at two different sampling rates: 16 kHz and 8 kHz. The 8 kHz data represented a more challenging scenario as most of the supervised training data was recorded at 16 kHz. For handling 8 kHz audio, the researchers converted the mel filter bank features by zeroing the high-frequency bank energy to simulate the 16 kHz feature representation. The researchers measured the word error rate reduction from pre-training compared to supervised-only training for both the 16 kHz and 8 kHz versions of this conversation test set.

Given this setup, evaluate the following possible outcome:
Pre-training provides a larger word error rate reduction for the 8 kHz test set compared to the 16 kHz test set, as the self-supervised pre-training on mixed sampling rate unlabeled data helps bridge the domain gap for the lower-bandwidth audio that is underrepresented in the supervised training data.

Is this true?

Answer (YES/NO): YES